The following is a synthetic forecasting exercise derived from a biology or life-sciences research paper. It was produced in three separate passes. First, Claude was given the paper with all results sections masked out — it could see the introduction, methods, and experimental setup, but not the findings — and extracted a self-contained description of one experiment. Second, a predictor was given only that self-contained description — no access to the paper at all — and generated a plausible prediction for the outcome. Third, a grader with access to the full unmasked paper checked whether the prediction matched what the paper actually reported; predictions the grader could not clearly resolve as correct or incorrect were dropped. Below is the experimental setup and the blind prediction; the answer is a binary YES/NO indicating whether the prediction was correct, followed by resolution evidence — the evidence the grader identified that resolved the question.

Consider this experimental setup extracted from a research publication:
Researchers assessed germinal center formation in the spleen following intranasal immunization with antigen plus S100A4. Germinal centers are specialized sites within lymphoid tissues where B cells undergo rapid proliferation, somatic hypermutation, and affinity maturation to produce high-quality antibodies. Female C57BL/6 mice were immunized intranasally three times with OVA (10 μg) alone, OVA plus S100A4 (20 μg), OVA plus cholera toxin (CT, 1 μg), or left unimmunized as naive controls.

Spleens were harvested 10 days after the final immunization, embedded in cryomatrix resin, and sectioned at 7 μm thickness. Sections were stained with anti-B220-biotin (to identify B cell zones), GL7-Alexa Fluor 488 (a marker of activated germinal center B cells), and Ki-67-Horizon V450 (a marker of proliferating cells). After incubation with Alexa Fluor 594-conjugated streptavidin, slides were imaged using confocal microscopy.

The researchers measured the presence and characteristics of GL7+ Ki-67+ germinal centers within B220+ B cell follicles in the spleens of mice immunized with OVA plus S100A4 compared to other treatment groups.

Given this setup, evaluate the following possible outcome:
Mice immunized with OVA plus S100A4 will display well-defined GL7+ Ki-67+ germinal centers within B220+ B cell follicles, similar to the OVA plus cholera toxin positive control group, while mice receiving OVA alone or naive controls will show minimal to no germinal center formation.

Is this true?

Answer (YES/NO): YES